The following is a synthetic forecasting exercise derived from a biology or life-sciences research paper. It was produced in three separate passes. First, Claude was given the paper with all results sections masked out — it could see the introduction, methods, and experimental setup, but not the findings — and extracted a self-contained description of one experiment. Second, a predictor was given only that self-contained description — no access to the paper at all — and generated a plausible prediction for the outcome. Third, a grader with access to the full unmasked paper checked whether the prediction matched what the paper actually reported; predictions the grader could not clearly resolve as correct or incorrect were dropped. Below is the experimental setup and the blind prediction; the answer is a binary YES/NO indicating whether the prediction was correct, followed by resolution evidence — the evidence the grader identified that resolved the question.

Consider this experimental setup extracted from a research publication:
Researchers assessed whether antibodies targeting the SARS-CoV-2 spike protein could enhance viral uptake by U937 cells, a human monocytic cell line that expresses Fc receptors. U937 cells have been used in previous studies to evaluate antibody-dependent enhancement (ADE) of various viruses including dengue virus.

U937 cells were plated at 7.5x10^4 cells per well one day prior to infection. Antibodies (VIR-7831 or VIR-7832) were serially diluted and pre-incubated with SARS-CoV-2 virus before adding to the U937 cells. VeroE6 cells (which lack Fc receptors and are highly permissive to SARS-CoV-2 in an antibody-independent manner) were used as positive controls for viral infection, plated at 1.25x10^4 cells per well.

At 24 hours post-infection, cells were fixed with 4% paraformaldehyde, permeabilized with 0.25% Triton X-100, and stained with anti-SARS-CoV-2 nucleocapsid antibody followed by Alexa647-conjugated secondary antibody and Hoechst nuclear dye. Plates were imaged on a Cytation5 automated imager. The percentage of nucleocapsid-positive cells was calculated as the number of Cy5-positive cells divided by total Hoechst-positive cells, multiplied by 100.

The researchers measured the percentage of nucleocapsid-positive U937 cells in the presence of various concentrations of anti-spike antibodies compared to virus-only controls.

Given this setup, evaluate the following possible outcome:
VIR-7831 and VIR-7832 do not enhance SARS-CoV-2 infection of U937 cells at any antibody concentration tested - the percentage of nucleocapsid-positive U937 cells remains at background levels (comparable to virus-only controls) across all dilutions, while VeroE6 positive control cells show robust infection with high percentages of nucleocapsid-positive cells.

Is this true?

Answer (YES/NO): YES